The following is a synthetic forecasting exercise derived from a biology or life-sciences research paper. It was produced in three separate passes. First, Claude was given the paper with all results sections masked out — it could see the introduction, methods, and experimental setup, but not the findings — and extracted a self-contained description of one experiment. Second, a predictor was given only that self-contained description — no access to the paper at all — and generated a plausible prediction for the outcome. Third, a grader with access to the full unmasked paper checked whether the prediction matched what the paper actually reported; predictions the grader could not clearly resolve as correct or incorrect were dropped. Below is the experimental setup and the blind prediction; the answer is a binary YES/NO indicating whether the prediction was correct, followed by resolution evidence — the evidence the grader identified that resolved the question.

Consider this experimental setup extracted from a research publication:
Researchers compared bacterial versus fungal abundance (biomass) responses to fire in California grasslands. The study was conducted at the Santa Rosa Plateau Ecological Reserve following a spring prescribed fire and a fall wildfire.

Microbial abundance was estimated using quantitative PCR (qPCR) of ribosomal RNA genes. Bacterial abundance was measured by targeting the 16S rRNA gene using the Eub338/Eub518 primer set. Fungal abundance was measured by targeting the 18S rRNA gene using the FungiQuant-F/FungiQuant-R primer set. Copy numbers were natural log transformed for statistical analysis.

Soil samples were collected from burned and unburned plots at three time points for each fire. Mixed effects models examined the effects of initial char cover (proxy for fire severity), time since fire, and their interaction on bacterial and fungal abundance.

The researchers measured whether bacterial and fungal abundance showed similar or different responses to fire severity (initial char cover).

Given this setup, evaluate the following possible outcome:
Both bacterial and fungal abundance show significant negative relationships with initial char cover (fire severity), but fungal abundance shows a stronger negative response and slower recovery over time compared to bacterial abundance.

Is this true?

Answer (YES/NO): NO